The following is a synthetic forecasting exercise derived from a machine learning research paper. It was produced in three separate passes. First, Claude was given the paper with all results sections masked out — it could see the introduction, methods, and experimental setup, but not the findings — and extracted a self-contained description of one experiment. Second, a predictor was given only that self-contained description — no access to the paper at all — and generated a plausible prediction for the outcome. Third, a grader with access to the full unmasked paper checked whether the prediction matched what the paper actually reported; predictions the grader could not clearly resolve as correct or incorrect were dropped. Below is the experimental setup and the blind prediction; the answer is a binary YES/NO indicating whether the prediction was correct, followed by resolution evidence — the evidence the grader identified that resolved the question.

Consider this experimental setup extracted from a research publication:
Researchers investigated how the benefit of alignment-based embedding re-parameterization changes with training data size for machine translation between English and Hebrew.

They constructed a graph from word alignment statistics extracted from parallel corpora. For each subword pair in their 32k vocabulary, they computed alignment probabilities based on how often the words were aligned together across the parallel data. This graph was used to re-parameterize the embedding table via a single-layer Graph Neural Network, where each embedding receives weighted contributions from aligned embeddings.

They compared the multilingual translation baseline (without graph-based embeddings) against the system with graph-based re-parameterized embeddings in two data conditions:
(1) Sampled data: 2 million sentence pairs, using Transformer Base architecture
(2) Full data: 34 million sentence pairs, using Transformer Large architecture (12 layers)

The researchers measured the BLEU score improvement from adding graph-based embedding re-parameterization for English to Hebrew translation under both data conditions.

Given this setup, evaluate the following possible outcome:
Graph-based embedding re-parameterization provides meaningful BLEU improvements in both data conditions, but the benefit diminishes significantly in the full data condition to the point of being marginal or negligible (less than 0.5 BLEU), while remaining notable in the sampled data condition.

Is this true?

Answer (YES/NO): YES